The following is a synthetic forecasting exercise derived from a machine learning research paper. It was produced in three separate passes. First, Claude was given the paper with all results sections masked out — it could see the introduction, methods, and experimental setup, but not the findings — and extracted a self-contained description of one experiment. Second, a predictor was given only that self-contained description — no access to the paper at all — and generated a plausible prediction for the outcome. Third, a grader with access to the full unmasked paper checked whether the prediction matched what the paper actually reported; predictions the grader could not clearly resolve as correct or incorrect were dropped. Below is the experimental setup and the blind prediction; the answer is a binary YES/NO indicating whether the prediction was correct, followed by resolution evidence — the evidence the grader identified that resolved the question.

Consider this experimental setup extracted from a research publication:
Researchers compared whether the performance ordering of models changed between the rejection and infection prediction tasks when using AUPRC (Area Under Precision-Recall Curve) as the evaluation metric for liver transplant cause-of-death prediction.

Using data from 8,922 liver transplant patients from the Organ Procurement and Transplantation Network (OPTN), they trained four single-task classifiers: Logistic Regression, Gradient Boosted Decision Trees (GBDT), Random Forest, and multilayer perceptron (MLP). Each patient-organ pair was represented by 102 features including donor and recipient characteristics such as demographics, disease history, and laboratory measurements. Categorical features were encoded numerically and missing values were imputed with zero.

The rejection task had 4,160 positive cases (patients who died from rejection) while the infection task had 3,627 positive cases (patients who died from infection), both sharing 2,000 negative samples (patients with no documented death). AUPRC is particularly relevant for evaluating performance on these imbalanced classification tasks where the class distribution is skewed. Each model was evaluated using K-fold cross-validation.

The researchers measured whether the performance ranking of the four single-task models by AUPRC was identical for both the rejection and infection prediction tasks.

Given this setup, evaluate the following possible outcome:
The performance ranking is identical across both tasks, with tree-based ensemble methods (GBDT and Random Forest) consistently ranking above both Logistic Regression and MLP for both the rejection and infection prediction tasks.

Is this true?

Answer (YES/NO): YES